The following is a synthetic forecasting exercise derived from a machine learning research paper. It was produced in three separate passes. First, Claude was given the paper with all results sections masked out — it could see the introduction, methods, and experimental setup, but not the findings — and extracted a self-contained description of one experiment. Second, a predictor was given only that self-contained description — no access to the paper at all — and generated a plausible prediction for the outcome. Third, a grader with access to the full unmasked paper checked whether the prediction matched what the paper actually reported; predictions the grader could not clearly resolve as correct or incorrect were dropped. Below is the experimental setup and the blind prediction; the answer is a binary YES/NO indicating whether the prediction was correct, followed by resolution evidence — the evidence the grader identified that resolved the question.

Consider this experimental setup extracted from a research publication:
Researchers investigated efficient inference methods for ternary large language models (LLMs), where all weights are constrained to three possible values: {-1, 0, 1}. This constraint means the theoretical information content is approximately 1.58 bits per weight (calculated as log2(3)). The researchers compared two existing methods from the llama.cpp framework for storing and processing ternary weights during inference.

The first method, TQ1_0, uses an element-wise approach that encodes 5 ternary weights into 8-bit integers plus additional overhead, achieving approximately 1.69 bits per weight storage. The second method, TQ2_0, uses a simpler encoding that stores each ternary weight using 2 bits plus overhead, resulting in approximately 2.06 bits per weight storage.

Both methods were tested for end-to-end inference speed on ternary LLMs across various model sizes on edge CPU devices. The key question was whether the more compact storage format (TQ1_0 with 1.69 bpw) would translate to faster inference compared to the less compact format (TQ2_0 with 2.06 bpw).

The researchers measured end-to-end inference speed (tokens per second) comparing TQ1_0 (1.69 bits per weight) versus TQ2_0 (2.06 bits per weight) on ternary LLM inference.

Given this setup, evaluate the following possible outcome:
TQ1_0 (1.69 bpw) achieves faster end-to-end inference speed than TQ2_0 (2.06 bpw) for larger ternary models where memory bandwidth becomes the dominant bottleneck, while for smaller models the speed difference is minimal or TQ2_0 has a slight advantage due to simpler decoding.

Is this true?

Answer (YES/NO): NO